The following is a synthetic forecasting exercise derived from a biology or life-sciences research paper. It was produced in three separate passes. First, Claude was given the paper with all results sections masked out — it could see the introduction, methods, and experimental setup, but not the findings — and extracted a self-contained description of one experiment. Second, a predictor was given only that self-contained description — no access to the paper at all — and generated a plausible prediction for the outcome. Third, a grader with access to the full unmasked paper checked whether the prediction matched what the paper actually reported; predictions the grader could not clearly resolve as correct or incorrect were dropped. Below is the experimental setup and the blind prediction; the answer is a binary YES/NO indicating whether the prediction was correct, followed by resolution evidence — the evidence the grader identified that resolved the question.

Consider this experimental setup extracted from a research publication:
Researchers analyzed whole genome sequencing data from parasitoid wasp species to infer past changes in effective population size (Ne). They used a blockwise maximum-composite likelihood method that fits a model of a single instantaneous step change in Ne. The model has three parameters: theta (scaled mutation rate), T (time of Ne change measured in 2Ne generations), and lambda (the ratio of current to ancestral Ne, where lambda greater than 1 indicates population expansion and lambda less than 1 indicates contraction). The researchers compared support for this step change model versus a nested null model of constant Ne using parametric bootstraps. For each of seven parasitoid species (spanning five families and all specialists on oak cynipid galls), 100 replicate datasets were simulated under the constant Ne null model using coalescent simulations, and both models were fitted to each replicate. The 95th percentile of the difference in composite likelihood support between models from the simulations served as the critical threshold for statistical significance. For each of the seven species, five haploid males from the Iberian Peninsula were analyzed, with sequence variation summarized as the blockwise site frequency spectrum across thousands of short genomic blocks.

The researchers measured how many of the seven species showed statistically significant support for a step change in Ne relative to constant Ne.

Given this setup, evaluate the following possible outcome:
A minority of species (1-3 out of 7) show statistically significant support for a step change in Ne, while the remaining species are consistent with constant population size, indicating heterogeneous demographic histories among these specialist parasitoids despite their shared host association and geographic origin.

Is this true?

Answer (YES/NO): NO